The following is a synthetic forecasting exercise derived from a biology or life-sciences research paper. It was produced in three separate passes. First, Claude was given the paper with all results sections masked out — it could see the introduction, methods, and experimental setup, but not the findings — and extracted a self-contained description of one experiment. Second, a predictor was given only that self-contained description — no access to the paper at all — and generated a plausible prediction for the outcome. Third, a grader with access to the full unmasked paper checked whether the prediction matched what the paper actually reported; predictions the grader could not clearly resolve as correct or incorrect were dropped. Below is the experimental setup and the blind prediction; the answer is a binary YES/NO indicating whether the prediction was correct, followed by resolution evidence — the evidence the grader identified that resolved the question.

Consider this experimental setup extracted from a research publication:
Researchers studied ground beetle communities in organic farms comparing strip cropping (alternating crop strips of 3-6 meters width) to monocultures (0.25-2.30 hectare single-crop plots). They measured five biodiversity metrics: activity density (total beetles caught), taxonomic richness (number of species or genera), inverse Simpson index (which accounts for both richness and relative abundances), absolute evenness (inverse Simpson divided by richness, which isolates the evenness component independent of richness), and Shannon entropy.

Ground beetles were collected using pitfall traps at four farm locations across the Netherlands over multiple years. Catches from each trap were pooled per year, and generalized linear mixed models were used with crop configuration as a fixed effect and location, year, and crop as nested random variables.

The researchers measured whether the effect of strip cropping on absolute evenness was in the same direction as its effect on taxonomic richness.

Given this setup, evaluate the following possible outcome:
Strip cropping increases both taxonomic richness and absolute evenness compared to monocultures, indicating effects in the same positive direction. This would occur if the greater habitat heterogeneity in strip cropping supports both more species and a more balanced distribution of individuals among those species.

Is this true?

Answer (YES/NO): NO